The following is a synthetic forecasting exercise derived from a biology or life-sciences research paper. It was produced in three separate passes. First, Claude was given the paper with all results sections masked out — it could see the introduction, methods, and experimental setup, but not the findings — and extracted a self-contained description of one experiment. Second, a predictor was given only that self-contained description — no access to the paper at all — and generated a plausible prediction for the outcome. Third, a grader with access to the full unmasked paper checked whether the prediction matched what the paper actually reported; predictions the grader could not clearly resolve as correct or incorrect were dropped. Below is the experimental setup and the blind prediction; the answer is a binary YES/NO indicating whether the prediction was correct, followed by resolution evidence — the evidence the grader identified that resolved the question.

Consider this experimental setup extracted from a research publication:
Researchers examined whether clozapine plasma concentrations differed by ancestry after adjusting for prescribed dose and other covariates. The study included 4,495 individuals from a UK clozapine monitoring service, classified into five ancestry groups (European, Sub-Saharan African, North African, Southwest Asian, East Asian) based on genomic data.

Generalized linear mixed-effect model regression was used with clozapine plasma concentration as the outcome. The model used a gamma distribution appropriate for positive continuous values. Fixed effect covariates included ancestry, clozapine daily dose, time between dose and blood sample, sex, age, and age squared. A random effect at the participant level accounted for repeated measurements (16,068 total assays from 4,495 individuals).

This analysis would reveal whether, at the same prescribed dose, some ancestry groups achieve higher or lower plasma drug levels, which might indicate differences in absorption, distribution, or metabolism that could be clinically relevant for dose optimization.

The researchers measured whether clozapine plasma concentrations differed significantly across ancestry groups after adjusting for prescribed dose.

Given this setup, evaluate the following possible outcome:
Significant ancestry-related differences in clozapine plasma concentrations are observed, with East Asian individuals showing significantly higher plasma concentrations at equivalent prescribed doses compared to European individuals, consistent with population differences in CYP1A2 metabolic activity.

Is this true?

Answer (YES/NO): YES